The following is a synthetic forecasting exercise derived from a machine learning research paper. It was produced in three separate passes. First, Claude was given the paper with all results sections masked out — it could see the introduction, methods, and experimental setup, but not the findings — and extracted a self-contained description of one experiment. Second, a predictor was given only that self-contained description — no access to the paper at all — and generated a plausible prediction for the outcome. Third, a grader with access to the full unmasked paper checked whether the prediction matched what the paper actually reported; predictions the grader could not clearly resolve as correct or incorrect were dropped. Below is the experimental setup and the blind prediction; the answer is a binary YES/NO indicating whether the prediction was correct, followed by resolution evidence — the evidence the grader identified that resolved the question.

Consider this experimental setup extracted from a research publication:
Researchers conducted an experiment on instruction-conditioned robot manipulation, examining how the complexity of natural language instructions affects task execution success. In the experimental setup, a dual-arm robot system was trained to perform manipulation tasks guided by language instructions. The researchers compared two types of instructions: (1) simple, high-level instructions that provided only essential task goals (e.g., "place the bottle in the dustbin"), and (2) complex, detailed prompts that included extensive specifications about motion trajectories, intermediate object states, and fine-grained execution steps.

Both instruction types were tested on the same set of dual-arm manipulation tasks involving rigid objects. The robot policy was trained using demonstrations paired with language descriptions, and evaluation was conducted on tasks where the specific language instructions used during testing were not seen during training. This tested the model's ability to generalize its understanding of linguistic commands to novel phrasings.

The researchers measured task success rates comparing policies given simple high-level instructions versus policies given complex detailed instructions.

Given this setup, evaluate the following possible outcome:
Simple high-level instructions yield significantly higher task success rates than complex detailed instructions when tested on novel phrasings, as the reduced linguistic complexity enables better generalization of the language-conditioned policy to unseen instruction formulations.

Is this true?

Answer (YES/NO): YES